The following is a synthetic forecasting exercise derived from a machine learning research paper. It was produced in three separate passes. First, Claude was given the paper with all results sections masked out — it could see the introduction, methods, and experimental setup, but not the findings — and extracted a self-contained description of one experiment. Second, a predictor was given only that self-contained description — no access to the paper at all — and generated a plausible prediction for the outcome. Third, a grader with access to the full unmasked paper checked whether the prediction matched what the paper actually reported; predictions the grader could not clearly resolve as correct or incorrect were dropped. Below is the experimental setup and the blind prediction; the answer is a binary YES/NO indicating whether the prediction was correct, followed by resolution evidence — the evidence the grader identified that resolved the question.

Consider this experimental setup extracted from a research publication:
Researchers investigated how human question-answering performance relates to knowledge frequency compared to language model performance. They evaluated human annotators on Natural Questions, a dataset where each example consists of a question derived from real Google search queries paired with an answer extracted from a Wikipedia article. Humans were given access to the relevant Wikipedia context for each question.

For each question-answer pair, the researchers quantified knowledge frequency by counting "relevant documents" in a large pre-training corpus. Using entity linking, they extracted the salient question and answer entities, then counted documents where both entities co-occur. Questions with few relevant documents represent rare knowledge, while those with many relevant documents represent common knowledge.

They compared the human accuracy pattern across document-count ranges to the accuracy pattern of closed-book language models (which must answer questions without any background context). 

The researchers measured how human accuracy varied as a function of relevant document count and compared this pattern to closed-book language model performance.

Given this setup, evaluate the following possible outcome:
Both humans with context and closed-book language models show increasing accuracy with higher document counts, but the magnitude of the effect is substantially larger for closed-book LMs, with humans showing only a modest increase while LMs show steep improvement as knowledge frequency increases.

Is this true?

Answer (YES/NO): NO